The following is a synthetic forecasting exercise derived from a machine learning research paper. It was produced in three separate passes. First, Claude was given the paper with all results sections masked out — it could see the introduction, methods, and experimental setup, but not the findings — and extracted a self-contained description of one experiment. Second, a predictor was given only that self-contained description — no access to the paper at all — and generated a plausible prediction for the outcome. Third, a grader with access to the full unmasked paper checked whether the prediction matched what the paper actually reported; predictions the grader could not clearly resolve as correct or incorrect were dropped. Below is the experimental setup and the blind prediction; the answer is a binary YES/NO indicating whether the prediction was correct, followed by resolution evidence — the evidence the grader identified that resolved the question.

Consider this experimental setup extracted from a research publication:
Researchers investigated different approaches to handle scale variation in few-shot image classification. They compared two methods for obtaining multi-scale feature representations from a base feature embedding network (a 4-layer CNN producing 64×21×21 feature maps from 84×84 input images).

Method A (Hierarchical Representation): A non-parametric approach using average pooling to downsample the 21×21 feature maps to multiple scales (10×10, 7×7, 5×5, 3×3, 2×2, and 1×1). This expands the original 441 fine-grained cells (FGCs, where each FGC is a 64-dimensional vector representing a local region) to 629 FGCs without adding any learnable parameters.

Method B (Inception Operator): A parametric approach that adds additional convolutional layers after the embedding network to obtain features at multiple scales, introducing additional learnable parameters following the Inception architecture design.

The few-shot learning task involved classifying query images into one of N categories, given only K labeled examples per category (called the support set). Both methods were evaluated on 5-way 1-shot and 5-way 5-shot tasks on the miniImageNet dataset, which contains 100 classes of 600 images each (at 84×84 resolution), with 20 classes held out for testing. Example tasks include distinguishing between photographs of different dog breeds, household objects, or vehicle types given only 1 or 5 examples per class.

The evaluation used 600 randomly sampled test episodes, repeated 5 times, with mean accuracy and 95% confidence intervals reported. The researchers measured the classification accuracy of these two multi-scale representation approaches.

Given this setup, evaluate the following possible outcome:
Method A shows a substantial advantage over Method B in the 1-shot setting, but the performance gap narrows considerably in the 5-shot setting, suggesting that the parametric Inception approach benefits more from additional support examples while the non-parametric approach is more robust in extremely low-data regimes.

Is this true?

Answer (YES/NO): NO